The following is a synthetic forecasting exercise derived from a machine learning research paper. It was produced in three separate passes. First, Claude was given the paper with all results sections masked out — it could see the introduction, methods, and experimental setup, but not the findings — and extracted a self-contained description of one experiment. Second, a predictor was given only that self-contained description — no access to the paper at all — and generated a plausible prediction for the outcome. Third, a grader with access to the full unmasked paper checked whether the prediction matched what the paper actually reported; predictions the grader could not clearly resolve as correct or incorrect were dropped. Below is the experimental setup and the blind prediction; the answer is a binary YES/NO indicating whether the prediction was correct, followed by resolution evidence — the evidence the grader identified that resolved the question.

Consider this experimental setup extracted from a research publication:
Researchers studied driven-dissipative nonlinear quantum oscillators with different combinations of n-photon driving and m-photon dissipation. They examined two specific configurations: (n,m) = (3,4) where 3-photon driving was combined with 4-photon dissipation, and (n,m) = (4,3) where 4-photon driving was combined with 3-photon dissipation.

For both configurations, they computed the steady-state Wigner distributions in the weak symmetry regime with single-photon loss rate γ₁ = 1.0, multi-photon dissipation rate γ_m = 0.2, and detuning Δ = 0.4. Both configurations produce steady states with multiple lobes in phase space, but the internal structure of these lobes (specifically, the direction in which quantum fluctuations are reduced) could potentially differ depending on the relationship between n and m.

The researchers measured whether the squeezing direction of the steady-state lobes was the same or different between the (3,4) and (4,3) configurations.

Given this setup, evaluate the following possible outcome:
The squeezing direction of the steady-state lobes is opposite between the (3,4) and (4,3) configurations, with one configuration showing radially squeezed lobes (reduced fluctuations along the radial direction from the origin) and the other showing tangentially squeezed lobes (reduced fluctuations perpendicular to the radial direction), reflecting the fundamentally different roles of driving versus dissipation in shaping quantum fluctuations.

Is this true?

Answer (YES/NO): YES